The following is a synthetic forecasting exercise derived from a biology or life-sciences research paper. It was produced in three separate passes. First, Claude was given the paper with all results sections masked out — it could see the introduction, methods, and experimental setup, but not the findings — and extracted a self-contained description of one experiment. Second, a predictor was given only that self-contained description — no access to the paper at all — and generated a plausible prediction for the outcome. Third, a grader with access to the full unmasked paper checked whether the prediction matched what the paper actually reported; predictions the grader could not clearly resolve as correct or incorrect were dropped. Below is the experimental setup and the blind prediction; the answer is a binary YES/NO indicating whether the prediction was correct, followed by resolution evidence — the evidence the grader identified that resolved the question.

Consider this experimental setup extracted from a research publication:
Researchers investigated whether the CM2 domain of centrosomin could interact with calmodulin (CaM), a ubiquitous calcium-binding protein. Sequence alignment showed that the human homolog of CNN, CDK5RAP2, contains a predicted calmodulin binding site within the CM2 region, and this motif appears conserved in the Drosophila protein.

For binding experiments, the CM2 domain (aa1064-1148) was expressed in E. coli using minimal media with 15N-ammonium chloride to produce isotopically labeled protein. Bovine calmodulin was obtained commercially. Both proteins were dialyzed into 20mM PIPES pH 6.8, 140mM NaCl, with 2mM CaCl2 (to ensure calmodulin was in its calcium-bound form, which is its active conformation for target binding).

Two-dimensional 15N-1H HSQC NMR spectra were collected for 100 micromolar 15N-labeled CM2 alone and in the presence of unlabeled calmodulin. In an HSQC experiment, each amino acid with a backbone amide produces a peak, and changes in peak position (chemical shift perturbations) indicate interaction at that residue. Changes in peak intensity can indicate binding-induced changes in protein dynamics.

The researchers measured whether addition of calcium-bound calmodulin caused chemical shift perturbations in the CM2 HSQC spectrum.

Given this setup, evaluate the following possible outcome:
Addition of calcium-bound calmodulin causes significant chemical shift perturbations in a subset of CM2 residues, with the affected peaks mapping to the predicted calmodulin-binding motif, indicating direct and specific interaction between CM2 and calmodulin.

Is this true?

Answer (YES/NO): YES